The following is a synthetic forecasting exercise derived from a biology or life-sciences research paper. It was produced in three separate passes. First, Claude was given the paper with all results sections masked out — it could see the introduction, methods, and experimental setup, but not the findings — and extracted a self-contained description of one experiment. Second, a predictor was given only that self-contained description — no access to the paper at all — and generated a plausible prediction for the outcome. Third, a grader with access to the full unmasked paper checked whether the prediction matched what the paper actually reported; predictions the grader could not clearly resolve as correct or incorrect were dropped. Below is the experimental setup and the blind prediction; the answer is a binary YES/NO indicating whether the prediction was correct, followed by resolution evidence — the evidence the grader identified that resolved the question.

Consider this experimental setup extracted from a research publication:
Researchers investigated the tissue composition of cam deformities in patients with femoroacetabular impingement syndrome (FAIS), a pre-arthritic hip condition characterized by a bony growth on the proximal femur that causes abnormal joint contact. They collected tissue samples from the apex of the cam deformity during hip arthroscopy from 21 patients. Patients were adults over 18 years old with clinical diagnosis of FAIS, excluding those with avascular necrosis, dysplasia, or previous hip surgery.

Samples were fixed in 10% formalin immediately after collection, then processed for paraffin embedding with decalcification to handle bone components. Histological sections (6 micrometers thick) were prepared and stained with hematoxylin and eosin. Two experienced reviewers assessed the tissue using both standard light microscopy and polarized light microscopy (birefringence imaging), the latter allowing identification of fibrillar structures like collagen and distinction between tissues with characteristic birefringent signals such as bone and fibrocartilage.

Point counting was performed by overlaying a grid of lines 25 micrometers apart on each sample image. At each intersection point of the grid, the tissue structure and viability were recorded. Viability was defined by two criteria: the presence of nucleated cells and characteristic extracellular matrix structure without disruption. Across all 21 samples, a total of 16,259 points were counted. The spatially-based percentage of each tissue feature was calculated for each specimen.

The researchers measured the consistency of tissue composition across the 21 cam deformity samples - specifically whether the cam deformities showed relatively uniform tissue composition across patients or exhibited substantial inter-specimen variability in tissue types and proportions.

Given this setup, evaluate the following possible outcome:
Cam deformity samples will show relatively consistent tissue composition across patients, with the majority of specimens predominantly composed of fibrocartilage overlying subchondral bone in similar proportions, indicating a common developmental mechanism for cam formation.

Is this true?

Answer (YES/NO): NO